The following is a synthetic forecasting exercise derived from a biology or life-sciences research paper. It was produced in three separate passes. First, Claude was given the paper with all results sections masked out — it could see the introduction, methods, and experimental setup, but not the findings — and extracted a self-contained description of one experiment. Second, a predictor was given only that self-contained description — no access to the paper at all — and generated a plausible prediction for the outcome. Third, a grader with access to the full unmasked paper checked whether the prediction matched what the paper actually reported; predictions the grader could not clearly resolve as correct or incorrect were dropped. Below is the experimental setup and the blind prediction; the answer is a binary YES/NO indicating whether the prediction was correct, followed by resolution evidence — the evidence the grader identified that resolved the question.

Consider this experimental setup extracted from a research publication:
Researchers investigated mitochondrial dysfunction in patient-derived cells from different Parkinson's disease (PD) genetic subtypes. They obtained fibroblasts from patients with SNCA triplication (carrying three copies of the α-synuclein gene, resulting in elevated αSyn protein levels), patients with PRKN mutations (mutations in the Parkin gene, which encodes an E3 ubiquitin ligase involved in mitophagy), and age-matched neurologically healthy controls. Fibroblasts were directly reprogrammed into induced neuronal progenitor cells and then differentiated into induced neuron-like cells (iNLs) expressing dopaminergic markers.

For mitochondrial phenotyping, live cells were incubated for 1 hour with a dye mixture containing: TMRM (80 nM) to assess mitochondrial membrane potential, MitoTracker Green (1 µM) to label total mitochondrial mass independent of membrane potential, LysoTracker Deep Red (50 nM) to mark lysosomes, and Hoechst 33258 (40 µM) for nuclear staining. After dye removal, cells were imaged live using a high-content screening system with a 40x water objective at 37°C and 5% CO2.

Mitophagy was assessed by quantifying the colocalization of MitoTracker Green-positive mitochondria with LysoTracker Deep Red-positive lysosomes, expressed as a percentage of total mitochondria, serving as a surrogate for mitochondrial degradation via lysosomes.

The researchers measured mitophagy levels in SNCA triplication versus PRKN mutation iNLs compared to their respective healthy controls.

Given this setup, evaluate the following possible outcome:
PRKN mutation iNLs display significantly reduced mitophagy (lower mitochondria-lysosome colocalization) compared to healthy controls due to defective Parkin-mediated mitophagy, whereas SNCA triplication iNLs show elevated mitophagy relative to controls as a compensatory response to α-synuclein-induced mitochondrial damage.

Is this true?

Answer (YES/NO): NO